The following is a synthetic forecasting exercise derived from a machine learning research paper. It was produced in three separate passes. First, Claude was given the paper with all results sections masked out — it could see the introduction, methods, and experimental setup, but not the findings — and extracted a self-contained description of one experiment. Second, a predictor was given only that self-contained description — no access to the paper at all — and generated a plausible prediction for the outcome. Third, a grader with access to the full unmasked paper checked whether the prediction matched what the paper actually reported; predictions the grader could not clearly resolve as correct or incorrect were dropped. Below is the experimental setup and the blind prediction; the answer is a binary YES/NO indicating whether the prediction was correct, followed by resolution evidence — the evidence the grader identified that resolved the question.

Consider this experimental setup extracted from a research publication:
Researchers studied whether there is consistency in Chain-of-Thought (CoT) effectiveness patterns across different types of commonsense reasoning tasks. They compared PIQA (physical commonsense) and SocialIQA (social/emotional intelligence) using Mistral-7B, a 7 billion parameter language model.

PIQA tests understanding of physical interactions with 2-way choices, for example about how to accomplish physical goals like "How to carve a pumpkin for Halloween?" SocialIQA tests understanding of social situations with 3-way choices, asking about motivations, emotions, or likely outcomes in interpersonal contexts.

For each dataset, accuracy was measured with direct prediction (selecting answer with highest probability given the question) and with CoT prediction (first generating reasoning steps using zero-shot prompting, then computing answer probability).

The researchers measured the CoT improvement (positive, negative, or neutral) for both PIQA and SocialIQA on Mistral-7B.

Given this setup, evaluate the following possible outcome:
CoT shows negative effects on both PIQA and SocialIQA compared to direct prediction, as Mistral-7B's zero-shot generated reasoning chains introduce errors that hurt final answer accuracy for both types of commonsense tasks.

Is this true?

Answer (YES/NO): NO